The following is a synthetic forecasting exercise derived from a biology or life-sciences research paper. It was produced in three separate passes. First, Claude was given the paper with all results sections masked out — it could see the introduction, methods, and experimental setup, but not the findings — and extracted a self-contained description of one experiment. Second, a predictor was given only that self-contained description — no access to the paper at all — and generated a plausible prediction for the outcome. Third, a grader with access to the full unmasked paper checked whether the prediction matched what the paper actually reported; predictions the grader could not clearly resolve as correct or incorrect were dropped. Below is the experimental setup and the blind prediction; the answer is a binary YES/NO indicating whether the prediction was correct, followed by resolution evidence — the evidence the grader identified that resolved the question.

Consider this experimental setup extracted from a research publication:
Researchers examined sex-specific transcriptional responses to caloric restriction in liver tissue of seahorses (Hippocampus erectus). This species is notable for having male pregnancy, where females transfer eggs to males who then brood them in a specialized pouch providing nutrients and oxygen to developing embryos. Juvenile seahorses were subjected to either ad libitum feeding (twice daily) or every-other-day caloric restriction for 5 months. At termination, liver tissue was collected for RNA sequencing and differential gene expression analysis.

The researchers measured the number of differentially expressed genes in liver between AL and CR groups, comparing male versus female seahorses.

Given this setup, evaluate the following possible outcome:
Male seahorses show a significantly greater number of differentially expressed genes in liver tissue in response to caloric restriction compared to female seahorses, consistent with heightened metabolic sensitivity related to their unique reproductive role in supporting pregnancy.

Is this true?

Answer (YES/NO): NO